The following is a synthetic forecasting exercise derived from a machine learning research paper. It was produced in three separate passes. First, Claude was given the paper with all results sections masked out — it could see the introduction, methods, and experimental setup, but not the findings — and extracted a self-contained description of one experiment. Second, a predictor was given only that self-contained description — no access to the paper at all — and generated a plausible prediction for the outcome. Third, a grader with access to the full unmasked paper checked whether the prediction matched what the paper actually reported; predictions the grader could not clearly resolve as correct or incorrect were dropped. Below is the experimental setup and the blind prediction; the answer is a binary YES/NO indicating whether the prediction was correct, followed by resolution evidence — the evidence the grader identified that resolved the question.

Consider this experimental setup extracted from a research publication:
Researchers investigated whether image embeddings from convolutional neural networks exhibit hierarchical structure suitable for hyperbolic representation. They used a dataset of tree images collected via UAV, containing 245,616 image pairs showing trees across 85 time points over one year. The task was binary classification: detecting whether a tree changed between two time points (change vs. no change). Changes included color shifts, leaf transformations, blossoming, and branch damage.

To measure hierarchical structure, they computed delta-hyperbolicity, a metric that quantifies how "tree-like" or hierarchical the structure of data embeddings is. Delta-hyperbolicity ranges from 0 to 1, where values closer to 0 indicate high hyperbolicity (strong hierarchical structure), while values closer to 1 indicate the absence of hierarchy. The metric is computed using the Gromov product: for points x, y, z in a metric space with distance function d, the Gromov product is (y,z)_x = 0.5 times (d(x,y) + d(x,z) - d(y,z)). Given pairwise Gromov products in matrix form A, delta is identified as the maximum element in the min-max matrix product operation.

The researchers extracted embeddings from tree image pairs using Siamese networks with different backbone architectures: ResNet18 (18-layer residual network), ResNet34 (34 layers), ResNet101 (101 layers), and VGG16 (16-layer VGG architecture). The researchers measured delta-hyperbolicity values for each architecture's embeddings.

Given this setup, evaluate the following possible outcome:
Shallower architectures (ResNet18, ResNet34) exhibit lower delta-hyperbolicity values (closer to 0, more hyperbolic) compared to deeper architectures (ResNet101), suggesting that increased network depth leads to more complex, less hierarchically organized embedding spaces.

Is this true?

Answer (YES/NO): NO